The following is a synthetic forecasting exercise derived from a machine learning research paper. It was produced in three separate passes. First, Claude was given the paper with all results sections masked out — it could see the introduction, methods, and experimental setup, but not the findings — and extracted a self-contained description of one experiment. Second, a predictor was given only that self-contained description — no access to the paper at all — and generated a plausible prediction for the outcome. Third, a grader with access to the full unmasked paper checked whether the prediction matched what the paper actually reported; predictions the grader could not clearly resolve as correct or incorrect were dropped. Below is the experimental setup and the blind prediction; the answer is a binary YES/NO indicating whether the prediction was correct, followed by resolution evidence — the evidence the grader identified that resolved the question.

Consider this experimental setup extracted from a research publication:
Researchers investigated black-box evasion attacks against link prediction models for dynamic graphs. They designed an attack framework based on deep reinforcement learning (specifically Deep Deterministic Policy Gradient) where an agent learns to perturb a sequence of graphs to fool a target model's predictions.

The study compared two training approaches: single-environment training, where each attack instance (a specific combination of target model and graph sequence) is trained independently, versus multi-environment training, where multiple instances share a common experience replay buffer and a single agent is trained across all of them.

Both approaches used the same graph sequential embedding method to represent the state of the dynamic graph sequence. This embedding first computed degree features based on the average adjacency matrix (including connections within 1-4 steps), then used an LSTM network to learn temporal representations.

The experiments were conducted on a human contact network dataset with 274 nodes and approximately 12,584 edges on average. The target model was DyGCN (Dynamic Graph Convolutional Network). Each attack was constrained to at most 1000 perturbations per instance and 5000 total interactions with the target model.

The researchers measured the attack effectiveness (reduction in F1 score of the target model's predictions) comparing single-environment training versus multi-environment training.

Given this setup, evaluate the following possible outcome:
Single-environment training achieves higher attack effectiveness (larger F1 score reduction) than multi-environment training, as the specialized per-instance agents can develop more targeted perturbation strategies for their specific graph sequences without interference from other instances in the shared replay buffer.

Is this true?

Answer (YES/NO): YES